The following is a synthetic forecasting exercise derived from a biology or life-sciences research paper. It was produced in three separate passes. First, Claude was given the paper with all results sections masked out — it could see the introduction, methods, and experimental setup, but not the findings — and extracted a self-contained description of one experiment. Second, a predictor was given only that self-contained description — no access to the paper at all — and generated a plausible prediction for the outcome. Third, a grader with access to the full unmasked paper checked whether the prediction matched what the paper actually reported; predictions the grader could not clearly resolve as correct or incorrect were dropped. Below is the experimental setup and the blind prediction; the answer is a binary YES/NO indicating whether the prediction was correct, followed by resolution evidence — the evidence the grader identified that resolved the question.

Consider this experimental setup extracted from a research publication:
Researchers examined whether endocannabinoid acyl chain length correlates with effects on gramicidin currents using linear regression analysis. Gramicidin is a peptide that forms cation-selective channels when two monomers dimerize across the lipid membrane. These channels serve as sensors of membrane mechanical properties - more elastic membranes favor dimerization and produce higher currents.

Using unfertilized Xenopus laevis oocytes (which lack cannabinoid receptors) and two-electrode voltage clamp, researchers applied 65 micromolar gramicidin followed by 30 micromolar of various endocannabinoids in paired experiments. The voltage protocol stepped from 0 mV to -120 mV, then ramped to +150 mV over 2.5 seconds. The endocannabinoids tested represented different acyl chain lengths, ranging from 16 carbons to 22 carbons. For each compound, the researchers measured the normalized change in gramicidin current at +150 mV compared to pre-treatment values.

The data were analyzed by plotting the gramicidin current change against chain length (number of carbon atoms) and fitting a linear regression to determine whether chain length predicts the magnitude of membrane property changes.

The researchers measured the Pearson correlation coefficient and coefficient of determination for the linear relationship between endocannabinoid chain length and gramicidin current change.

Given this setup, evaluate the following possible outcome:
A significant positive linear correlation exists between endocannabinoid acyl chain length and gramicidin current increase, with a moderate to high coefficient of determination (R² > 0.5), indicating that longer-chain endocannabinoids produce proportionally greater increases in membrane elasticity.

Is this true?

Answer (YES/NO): NO